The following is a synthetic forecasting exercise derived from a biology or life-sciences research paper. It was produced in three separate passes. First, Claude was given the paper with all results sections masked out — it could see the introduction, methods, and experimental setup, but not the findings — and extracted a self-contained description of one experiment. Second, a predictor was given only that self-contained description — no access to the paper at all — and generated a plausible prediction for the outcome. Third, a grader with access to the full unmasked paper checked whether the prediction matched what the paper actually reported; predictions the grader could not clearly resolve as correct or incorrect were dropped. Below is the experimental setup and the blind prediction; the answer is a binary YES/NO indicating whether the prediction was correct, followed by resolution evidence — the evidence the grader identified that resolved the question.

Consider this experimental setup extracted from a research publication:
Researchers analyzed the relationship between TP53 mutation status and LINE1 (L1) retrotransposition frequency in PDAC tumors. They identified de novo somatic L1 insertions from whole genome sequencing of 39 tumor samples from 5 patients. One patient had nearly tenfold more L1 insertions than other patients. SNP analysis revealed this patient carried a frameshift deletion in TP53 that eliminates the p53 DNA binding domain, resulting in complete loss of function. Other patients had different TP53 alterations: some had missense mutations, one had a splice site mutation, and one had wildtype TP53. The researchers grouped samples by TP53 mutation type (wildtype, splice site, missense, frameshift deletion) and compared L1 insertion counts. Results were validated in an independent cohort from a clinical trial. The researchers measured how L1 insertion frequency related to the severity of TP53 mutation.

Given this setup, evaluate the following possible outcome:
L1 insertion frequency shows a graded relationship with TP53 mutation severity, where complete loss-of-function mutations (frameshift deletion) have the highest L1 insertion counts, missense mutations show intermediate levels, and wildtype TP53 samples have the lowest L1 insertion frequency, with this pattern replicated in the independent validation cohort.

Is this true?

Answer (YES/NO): YES